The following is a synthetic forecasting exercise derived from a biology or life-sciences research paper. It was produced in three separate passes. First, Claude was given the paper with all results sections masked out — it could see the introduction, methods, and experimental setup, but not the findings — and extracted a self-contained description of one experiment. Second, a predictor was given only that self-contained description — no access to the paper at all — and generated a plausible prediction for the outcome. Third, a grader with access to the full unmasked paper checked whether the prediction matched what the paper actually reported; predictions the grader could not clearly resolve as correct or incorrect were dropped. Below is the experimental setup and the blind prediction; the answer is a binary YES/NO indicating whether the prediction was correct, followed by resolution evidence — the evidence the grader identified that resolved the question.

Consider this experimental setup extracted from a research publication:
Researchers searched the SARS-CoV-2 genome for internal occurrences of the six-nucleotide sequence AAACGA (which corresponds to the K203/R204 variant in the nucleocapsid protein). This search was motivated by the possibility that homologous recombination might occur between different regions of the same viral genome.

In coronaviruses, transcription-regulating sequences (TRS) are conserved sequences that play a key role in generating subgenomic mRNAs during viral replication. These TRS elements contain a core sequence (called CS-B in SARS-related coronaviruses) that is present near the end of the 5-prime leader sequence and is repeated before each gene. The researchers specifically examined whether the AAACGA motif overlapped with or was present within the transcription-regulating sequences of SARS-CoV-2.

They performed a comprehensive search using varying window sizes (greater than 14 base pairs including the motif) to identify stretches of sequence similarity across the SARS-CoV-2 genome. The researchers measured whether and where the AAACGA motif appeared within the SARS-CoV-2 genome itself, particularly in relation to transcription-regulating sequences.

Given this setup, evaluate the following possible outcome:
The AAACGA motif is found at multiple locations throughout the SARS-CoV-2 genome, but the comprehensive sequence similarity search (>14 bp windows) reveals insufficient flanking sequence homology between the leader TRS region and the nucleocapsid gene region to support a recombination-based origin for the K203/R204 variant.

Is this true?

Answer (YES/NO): NO